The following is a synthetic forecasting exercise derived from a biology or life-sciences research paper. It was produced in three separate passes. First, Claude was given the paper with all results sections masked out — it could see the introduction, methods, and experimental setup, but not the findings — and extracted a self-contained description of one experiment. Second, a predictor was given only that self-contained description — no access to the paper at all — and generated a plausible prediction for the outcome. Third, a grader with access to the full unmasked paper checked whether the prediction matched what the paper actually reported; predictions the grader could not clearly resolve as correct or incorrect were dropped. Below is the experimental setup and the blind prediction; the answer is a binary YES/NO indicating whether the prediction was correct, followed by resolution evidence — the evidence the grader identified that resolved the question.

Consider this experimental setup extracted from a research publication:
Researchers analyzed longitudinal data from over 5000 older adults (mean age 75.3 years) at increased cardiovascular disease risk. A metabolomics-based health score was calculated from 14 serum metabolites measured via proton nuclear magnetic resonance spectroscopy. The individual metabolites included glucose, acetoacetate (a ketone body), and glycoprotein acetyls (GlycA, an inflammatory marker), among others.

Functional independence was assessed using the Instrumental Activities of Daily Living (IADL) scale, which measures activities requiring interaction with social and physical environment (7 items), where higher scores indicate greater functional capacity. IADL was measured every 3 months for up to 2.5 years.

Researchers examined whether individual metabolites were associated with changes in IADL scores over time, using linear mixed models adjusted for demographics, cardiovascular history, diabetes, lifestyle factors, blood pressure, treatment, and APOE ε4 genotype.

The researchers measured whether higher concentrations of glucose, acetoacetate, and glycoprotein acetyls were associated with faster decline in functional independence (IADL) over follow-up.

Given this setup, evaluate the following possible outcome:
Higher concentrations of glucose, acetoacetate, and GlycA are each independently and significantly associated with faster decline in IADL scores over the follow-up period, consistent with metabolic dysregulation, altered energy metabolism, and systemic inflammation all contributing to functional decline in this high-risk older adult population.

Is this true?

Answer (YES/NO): YES